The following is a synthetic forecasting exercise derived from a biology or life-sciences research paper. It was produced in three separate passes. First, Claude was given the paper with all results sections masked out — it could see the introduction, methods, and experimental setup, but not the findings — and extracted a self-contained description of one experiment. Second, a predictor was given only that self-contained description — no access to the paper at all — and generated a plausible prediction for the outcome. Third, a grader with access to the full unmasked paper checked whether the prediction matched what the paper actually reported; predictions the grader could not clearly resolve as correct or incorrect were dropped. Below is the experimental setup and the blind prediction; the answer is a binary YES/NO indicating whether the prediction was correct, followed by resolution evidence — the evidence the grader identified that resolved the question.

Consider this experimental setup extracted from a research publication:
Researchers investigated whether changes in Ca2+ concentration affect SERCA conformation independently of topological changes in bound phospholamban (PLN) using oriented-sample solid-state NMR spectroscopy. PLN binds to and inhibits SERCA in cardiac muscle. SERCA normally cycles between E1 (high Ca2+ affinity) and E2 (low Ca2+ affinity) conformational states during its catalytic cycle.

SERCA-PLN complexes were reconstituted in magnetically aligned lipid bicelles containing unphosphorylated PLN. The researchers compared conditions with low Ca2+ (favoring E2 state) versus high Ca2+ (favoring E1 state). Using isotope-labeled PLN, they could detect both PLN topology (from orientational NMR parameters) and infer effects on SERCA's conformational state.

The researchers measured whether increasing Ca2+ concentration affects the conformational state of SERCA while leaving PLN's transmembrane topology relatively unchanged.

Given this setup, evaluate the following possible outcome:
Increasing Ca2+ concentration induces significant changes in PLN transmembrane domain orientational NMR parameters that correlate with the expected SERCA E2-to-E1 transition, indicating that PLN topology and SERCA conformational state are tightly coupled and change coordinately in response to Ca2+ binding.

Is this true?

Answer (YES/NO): NO